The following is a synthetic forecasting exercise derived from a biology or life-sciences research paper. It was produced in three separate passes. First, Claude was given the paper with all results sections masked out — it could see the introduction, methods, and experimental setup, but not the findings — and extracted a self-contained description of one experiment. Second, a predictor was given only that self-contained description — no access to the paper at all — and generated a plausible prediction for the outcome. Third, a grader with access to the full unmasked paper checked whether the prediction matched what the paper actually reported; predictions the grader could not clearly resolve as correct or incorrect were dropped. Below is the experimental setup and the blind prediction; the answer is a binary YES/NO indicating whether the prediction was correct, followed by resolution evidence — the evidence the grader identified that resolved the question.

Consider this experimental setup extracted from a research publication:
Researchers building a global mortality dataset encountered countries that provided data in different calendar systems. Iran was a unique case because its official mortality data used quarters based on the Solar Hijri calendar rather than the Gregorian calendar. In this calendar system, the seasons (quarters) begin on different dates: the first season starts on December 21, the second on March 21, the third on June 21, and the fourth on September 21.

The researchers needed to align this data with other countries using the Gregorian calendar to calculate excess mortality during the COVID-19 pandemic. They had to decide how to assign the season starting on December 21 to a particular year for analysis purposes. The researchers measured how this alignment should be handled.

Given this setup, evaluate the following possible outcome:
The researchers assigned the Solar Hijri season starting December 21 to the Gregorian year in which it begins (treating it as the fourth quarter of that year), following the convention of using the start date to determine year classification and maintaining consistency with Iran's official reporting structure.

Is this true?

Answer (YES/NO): NO